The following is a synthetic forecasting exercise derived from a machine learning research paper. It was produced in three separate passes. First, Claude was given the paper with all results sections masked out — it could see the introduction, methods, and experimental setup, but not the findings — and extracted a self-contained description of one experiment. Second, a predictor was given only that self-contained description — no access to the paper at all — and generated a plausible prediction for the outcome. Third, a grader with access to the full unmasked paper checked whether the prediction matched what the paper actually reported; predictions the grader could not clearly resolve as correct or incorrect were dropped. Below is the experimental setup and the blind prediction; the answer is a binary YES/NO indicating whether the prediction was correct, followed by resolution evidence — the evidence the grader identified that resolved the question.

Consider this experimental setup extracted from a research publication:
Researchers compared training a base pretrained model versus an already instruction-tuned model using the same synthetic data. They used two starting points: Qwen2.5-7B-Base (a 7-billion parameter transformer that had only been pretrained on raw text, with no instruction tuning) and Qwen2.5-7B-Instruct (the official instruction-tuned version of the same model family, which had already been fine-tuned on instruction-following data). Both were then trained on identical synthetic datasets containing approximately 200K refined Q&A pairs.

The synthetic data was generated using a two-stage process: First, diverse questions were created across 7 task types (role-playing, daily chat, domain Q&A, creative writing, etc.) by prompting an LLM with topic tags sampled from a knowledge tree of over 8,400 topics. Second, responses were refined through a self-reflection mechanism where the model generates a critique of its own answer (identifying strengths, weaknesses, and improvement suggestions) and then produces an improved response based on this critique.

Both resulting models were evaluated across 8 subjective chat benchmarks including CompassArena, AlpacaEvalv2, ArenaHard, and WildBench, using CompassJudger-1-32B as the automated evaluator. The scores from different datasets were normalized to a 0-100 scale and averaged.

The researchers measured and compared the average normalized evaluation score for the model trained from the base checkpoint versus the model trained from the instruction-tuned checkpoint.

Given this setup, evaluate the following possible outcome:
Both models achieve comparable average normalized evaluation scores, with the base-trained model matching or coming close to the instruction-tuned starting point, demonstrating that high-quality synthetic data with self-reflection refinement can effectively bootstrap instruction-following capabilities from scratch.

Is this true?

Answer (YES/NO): YES